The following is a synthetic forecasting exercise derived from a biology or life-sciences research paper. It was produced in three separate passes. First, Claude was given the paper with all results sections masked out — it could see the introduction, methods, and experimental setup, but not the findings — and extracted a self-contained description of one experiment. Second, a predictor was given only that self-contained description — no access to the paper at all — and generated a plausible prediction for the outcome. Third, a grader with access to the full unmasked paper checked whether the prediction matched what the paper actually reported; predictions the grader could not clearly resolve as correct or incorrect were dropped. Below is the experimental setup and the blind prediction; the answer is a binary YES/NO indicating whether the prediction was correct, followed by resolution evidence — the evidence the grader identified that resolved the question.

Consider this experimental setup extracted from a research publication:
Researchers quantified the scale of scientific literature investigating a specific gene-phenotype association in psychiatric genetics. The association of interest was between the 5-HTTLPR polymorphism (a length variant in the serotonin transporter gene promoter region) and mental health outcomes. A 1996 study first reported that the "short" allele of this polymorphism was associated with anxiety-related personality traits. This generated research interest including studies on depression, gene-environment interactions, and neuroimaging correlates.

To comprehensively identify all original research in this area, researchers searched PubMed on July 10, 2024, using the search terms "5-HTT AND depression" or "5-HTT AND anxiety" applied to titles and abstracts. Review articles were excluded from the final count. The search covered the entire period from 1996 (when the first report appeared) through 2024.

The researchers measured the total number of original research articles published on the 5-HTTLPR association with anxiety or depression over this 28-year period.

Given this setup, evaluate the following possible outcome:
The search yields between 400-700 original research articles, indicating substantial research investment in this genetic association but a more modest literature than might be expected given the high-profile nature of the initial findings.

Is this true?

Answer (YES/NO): NO